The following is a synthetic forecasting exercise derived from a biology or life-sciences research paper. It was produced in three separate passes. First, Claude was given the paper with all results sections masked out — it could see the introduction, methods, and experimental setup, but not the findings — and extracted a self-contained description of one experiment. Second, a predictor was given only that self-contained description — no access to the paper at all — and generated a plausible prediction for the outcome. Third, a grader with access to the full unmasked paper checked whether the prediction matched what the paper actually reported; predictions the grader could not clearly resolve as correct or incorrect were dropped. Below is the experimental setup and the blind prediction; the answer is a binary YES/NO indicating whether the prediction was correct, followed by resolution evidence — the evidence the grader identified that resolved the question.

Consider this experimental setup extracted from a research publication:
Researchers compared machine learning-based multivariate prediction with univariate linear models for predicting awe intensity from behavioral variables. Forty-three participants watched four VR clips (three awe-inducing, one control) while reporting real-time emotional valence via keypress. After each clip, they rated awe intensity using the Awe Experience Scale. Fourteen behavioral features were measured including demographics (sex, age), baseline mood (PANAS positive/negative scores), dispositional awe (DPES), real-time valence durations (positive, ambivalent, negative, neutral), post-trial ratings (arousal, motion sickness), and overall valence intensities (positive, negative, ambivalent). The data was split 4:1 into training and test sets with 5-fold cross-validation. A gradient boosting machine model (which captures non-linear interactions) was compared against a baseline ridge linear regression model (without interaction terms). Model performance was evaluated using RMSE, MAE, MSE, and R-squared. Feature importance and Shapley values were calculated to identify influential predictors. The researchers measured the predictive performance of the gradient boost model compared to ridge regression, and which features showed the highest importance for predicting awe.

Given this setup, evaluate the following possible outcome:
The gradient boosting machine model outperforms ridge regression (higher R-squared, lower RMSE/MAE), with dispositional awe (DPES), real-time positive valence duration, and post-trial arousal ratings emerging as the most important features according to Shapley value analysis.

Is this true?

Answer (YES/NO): NO